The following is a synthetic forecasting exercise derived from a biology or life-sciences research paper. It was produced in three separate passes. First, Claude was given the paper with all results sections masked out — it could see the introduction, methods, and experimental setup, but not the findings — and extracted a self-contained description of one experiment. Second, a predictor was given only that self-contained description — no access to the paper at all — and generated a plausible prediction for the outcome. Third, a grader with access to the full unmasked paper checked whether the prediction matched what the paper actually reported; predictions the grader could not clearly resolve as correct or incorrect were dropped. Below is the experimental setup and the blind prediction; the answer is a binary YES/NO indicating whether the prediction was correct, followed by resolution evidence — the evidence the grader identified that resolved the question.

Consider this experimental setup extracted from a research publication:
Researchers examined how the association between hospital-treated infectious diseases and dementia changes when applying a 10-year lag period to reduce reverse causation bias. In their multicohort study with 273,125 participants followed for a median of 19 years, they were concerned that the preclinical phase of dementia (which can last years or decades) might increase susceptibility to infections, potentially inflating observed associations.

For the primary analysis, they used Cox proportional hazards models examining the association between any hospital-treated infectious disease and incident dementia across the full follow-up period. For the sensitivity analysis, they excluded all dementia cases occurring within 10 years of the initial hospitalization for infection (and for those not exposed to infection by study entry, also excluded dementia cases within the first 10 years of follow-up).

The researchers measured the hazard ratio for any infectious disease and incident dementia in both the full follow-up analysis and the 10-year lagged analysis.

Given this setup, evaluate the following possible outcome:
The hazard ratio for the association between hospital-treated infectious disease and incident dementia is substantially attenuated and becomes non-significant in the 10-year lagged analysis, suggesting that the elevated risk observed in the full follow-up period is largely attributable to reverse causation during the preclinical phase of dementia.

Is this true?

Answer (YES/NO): NO